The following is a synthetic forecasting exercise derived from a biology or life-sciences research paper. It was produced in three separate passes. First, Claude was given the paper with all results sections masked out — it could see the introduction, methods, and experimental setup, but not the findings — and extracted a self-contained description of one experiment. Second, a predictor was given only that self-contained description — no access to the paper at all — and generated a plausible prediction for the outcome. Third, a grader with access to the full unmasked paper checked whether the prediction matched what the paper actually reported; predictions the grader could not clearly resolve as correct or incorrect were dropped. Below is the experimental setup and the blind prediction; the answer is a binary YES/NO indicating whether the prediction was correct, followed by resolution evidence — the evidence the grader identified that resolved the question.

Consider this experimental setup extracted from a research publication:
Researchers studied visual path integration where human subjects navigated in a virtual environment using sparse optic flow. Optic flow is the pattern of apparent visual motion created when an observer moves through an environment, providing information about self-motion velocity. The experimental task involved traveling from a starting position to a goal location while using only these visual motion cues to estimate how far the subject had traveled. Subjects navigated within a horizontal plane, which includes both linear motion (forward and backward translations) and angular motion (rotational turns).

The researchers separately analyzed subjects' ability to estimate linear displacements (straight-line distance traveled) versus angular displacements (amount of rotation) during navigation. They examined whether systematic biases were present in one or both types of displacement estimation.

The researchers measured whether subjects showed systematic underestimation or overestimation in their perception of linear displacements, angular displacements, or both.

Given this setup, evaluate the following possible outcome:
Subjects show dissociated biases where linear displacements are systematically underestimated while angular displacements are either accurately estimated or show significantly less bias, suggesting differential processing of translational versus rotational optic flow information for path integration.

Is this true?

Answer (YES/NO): NO